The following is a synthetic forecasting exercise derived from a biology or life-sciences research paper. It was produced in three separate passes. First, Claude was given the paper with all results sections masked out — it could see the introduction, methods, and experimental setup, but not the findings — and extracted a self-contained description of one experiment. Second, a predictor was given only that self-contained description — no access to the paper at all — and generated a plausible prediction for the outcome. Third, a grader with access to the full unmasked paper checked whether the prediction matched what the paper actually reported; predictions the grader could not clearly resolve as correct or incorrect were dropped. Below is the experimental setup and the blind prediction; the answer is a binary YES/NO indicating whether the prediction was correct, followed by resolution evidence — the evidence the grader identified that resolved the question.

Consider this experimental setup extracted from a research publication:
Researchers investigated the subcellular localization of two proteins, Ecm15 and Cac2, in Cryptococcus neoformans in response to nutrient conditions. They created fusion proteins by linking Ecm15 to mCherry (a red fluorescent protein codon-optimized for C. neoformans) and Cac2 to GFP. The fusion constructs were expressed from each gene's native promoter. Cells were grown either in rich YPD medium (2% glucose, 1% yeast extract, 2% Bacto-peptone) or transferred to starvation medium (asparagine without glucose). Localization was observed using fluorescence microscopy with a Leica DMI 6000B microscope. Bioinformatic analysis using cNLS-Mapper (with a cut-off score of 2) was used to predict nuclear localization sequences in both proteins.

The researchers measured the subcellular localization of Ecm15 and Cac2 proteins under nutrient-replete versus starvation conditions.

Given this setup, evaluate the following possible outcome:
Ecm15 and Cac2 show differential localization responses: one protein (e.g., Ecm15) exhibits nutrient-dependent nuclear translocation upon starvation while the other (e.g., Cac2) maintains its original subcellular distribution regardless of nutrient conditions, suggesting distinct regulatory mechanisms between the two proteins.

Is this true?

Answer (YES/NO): NO